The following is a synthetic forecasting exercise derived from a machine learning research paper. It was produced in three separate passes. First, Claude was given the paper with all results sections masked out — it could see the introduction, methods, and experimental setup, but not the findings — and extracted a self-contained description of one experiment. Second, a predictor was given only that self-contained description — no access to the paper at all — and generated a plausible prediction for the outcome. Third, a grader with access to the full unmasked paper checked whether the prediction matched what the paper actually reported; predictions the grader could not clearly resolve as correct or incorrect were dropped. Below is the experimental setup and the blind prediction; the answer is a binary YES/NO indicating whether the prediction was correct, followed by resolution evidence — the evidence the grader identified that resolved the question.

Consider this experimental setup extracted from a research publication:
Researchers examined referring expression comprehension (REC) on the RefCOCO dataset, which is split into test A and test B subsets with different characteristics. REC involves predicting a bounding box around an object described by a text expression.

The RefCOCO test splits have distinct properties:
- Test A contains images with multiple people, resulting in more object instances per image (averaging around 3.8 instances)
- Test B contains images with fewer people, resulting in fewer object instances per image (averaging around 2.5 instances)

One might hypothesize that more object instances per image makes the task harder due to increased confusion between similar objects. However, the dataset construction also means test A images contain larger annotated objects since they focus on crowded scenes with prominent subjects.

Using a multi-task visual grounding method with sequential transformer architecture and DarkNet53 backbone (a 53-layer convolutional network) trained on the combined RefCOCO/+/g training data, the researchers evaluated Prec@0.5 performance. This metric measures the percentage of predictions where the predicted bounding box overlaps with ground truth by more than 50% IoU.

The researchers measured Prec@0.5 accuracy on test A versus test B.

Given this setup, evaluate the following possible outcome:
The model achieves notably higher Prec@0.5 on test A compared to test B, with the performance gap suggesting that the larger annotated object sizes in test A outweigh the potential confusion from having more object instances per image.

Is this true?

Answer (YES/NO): YES